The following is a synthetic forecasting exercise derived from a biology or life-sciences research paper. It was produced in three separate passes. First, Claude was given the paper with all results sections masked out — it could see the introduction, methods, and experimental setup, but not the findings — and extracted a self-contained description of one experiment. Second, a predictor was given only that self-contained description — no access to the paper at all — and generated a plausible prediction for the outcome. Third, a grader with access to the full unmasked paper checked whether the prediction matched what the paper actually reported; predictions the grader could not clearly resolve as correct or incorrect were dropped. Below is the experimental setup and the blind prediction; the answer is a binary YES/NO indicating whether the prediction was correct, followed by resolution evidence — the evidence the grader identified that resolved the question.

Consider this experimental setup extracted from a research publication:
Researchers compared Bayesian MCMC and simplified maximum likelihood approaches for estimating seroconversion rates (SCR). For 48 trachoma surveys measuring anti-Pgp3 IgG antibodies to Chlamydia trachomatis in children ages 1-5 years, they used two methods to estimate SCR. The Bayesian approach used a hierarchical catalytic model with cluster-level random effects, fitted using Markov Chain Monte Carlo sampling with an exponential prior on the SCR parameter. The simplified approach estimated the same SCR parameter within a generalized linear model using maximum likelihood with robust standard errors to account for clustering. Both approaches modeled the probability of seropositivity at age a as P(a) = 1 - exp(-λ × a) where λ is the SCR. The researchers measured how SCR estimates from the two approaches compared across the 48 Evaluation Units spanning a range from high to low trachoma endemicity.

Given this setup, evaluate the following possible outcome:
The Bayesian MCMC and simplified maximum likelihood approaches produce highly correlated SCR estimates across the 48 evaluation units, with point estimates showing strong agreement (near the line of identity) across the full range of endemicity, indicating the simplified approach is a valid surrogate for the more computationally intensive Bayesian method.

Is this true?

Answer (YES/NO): YES